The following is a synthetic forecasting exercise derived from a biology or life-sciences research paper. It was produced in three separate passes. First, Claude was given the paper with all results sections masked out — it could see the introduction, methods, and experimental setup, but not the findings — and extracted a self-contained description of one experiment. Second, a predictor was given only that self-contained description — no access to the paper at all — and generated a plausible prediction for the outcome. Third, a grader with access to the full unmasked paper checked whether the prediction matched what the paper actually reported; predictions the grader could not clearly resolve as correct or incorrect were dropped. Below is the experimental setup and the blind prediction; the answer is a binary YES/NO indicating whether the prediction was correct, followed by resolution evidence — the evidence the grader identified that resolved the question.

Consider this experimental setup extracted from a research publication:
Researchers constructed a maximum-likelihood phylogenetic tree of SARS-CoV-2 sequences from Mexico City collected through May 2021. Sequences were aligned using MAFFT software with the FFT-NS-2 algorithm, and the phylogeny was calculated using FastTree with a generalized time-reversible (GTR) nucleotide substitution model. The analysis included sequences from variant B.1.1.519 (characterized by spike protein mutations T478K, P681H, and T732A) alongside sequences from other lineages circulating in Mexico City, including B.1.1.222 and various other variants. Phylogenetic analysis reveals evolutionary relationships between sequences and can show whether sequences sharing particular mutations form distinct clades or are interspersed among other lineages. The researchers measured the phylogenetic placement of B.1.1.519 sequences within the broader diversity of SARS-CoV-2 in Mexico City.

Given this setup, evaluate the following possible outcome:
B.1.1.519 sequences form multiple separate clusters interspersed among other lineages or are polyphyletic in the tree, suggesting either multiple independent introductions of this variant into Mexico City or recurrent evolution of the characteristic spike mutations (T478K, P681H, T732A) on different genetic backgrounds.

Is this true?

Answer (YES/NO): NO